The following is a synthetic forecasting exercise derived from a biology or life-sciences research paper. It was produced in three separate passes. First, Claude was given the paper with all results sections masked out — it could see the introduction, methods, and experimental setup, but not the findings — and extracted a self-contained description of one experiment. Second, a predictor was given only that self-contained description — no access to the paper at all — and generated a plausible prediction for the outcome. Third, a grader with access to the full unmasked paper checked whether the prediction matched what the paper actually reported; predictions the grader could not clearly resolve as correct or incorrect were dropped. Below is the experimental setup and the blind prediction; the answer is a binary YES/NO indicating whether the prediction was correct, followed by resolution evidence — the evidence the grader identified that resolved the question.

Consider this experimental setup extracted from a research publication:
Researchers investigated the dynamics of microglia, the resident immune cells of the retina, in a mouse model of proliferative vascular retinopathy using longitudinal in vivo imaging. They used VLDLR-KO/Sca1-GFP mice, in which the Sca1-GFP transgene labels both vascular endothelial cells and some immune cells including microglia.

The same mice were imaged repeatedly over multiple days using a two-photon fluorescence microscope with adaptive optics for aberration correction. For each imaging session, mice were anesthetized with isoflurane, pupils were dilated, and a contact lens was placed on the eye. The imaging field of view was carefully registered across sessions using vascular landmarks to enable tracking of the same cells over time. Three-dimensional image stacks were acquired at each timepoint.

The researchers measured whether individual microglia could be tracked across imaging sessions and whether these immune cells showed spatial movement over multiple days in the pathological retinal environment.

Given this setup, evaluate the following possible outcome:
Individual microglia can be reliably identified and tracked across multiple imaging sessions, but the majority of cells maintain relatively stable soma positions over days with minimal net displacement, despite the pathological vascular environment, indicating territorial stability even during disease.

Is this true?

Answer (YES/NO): NO